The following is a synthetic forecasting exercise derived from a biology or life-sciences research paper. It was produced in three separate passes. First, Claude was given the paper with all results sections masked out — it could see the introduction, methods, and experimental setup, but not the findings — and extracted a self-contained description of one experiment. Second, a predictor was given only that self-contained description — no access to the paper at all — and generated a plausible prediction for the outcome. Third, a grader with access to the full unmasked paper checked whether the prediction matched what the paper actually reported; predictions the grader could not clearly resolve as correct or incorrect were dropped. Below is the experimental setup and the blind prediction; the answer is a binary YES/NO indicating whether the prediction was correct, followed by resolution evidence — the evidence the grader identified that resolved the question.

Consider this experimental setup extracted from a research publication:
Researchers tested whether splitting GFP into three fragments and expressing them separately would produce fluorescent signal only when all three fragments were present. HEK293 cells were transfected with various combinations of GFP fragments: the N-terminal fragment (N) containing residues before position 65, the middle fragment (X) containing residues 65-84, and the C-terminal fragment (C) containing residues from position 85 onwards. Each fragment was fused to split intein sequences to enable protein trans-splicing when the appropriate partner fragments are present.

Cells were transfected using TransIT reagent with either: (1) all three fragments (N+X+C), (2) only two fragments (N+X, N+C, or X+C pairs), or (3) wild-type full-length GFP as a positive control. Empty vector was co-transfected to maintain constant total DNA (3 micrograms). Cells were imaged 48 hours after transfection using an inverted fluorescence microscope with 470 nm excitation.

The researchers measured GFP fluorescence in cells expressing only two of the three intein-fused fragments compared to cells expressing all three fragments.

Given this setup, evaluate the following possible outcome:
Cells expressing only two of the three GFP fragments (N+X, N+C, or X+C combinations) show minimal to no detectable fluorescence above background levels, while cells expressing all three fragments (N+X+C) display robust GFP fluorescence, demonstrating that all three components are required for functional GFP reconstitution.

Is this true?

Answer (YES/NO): YES